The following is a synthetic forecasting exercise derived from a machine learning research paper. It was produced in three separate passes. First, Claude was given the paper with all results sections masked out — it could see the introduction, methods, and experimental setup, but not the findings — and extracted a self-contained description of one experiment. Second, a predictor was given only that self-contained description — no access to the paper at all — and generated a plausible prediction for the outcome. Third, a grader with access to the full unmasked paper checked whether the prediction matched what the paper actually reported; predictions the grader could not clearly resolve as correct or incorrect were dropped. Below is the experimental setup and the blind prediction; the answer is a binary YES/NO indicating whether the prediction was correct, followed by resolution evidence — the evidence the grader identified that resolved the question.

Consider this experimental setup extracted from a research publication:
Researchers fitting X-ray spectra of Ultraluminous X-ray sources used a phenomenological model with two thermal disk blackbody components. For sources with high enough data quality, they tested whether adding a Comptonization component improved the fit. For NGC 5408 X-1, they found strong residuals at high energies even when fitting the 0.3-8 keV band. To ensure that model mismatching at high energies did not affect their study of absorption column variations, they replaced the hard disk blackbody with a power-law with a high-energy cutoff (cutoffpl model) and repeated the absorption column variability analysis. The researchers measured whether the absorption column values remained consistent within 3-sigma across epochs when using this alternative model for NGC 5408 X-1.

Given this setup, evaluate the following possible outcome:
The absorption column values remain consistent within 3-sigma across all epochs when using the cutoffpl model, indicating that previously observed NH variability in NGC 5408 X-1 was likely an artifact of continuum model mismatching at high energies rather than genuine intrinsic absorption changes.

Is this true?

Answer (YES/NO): NO